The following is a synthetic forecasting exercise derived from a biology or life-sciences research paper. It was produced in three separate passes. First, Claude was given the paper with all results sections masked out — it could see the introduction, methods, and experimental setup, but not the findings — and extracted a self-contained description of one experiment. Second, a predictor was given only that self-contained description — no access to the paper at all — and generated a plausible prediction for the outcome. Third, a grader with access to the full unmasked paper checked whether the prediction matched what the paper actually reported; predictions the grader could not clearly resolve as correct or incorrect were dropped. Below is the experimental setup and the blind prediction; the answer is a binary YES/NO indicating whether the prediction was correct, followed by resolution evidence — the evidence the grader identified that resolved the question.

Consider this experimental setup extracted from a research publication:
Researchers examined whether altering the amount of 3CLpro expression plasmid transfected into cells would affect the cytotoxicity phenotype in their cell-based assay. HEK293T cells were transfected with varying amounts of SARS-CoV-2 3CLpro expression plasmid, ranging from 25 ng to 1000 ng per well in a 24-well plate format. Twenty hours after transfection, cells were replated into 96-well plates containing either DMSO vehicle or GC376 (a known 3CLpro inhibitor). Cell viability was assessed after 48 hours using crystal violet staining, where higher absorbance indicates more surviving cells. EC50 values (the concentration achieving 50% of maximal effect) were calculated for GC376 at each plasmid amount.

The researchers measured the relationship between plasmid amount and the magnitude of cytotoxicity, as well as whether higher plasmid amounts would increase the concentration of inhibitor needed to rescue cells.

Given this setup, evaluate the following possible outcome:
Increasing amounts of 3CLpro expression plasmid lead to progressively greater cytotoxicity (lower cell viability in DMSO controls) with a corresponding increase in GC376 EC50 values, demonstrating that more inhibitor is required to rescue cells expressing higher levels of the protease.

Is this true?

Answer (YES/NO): NO